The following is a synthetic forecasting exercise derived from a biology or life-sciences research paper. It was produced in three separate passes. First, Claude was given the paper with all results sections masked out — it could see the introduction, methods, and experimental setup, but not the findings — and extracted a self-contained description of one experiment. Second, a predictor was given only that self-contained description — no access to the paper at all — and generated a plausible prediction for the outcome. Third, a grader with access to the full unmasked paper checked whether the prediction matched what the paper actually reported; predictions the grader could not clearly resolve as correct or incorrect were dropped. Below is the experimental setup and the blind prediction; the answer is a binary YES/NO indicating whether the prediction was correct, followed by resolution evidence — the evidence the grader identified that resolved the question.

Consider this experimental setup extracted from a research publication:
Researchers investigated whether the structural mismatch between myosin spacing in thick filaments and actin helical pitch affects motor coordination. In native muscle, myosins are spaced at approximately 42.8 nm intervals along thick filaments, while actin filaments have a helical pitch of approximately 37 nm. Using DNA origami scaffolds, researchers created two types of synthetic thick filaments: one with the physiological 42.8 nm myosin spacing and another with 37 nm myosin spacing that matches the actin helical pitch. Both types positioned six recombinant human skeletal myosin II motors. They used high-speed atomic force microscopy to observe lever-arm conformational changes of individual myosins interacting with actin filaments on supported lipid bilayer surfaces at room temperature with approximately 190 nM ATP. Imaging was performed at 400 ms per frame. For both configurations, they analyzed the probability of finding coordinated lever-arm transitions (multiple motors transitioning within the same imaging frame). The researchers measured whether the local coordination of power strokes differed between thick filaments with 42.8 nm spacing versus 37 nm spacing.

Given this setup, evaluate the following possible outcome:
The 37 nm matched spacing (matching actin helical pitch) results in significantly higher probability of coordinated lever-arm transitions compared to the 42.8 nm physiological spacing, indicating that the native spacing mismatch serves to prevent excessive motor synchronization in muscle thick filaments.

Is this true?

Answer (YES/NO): NO